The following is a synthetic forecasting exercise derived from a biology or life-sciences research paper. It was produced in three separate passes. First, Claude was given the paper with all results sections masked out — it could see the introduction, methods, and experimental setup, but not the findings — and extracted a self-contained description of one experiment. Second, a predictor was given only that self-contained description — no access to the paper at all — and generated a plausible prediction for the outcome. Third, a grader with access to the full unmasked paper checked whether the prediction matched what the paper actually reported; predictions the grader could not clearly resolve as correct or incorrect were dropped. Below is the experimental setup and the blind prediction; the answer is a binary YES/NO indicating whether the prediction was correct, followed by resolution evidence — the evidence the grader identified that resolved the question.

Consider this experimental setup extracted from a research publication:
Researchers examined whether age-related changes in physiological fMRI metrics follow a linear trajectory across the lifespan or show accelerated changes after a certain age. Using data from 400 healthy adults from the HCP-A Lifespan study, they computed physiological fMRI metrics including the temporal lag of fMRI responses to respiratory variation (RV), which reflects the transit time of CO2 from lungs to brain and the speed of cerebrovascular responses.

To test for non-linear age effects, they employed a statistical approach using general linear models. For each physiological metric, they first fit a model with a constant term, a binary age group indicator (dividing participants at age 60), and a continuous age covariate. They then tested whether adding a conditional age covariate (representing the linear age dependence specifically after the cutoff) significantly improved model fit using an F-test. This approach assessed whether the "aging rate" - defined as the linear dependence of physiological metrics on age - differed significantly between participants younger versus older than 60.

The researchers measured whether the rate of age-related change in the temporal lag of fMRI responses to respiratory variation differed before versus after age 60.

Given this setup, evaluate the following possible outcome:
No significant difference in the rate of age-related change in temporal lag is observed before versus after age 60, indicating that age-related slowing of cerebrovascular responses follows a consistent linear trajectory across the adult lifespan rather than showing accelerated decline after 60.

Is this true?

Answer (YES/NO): NO